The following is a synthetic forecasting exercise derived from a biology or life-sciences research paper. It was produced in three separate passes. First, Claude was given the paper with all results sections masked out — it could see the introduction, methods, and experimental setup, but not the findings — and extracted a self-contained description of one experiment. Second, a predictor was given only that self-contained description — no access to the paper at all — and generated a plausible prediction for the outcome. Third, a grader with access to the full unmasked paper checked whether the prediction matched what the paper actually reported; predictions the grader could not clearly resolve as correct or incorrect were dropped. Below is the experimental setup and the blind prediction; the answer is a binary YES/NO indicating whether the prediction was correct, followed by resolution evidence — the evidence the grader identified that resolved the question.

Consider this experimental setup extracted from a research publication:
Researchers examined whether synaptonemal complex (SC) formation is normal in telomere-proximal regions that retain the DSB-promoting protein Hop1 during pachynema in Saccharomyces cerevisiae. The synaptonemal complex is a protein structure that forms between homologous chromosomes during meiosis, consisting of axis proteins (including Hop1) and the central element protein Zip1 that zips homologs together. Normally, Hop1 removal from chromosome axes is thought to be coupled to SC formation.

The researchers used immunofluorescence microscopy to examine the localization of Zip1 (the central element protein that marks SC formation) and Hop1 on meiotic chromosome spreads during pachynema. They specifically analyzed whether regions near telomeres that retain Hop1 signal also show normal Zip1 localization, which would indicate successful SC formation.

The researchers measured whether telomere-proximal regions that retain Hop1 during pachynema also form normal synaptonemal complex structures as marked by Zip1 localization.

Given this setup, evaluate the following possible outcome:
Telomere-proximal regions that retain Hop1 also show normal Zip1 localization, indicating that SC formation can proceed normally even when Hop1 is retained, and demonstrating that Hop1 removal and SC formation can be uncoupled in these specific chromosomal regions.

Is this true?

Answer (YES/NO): YES